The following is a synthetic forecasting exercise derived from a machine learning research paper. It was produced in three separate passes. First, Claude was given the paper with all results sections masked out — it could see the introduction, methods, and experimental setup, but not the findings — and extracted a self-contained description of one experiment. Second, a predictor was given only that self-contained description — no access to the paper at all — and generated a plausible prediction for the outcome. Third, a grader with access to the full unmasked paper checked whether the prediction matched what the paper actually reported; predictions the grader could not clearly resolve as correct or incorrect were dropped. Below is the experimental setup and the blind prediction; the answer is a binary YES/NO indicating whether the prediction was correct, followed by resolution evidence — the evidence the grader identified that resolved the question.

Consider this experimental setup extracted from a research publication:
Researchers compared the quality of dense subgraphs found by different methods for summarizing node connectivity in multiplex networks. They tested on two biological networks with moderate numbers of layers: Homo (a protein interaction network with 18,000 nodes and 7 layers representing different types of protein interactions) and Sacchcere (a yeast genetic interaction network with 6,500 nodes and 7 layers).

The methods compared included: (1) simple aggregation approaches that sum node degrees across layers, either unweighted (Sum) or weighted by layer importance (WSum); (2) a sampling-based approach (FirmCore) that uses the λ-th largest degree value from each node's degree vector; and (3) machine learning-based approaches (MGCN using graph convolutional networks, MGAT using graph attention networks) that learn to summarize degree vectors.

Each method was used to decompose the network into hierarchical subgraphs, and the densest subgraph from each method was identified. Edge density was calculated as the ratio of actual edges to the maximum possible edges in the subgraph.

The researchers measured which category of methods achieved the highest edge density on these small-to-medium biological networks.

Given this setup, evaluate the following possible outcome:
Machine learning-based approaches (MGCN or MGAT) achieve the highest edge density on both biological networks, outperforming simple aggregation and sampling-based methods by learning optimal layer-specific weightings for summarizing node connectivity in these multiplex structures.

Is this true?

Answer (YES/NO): YES